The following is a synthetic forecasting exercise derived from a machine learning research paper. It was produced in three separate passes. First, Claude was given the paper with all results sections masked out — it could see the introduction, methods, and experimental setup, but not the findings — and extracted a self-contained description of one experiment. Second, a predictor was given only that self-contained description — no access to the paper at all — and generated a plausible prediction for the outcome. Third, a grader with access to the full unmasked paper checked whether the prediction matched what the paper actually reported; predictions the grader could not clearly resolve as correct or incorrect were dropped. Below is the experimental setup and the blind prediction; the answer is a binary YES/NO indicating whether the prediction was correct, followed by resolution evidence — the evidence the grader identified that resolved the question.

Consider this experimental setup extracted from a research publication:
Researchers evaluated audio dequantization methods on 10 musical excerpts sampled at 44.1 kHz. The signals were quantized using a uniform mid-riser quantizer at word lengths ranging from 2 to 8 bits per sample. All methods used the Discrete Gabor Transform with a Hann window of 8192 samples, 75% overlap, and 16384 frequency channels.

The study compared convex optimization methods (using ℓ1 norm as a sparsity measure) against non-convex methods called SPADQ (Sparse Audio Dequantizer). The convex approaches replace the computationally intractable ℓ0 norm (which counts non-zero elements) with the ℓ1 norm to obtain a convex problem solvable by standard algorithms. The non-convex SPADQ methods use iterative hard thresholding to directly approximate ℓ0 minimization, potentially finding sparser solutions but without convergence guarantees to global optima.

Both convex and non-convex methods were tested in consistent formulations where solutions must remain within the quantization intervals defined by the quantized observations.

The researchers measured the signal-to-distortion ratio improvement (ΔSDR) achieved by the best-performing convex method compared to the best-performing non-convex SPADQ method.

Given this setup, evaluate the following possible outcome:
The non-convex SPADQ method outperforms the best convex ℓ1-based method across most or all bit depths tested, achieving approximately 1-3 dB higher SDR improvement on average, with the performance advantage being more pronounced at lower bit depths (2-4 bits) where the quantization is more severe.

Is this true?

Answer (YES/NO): NO